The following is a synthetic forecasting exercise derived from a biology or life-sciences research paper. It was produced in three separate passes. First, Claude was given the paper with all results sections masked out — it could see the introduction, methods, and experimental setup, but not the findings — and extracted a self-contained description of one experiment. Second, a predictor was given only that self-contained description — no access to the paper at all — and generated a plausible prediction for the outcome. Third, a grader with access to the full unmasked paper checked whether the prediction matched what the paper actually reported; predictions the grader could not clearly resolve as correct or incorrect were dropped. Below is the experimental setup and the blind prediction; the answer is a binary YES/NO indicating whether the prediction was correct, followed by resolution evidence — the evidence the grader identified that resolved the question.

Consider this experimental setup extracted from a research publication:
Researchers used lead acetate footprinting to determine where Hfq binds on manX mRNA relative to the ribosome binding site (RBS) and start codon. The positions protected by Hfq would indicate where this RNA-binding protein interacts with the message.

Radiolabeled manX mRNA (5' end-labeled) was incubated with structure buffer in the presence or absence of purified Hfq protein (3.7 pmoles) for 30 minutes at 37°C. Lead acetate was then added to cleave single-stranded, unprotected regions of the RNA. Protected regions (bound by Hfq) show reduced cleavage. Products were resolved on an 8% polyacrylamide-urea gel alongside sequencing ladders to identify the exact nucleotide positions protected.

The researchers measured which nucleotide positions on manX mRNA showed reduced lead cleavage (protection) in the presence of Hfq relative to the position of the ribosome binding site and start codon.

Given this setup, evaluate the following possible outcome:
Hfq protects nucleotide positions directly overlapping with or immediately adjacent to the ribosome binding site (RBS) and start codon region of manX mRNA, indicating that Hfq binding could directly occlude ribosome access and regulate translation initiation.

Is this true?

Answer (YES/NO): NO